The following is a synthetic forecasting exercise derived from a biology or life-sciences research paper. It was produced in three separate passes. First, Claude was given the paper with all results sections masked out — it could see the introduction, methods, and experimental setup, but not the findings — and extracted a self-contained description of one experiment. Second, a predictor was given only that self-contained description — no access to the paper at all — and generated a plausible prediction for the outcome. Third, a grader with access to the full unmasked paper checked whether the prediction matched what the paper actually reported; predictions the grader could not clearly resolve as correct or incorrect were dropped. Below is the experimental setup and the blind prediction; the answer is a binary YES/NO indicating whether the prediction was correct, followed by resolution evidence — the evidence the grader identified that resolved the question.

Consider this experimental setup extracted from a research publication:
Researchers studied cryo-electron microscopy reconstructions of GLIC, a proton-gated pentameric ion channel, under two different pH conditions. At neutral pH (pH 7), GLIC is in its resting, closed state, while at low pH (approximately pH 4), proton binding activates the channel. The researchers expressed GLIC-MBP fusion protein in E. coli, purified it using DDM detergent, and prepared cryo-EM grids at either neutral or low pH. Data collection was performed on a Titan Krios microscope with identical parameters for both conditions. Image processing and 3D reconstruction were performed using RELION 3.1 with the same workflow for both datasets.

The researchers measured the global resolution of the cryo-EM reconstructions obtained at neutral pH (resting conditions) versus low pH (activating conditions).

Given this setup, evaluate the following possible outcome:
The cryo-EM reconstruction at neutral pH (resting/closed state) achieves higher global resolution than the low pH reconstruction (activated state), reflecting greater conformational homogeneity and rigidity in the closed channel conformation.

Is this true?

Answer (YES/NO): NO